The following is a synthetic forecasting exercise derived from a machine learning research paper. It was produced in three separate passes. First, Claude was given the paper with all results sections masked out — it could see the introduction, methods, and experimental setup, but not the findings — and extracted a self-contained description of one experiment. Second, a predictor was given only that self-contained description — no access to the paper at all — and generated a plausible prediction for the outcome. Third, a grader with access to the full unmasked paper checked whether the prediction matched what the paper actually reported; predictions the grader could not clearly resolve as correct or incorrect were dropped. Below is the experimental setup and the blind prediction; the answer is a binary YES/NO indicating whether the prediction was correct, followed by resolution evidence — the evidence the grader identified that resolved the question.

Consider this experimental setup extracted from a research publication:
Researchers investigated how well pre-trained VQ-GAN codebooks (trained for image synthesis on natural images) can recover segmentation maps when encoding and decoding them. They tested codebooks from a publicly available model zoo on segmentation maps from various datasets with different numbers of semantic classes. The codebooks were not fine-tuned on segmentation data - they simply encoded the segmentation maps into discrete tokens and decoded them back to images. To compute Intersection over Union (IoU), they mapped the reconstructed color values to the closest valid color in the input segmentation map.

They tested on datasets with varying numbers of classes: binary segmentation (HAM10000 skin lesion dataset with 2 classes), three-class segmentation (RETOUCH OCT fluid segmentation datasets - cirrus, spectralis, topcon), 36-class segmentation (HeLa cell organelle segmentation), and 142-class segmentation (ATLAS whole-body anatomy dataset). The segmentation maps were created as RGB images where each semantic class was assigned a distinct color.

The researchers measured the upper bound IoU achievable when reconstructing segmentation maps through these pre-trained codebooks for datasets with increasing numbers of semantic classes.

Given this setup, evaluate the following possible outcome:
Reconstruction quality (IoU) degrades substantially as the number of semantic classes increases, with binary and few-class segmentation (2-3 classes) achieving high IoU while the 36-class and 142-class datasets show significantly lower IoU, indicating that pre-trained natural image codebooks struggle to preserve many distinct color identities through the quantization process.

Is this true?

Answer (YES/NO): YES